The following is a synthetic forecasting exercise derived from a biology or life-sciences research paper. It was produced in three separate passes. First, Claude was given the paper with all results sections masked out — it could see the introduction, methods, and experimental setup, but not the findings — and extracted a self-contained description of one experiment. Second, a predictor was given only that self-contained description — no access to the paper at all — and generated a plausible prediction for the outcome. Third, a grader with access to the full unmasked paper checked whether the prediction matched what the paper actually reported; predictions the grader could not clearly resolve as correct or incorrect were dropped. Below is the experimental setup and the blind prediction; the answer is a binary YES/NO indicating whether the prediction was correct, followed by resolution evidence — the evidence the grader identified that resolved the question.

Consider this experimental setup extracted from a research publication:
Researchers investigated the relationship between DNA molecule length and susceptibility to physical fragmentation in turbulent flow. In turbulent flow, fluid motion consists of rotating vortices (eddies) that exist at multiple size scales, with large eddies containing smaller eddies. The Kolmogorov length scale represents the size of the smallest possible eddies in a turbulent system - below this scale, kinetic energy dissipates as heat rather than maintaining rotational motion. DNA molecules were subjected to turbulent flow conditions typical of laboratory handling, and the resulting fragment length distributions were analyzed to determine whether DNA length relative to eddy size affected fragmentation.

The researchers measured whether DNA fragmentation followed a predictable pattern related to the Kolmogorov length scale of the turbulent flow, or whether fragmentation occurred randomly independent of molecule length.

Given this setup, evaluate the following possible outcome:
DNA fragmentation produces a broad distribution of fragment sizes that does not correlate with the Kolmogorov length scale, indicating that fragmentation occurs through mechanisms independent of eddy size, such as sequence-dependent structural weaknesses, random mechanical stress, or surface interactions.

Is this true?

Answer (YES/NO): NO